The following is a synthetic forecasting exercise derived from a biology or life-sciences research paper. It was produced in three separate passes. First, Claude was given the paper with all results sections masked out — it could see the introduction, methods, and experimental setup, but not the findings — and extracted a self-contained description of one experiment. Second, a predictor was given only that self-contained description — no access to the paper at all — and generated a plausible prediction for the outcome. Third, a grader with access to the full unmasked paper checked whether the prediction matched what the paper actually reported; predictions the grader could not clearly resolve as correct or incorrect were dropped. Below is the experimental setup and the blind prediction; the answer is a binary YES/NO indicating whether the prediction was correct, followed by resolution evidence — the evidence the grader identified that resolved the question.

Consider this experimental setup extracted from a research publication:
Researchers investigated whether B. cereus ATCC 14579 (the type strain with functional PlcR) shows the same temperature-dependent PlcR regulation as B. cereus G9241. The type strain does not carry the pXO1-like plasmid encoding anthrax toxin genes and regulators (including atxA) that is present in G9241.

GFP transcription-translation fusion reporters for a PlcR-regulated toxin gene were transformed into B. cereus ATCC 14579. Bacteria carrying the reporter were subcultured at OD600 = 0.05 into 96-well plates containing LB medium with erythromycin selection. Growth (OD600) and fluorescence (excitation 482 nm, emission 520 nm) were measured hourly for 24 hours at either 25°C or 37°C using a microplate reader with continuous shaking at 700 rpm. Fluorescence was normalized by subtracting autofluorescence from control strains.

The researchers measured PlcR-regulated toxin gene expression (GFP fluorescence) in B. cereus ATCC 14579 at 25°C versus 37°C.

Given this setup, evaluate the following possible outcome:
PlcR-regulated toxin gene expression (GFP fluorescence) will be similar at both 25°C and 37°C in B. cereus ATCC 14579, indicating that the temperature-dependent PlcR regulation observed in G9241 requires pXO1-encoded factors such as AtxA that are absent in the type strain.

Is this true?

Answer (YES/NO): NO